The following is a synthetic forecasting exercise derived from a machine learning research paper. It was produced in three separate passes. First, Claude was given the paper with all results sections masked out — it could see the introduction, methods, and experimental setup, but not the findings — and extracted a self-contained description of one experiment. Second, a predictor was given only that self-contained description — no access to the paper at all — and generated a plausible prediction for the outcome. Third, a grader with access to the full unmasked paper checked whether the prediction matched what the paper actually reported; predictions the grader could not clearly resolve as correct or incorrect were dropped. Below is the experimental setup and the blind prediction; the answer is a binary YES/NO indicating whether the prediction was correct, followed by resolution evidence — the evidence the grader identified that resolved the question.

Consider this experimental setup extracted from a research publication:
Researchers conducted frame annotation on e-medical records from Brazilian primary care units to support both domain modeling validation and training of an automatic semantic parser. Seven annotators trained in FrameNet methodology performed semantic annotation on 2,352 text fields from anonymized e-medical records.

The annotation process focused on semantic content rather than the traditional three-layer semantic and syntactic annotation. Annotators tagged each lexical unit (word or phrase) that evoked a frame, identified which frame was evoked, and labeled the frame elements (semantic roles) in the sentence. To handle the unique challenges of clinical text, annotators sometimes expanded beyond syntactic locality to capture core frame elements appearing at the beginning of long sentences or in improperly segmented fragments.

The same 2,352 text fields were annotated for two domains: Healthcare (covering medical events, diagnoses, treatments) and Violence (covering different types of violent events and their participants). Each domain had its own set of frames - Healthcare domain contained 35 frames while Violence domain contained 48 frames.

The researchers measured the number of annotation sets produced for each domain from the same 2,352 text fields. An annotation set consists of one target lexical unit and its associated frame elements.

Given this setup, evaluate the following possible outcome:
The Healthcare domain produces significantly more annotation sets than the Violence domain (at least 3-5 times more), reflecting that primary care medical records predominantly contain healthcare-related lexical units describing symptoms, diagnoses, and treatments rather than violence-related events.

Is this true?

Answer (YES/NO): NO